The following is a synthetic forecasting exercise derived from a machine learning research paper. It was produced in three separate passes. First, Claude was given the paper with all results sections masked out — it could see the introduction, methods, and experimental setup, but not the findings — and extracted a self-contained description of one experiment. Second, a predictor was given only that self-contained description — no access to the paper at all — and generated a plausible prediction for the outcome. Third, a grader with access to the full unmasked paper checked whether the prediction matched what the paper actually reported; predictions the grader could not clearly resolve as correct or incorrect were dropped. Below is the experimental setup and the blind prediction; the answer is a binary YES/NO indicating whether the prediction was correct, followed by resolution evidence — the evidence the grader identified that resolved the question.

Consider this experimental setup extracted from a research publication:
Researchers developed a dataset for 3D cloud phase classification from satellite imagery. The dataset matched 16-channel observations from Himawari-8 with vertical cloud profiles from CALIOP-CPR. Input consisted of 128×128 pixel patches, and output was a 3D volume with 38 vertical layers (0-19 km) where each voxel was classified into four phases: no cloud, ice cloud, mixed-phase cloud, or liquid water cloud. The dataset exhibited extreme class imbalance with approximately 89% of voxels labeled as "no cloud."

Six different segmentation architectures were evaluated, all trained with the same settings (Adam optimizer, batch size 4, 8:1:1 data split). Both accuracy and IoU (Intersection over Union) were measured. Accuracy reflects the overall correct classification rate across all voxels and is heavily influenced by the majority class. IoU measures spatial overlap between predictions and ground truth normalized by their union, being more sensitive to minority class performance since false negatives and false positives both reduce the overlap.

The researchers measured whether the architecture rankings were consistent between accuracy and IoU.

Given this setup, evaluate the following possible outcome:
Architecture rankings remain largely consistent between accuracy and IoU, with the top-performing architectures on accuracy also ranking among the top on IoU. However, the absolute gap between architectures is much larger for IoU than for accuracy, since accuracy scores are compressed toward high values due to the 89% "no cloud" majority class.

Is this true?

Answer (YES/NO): YES